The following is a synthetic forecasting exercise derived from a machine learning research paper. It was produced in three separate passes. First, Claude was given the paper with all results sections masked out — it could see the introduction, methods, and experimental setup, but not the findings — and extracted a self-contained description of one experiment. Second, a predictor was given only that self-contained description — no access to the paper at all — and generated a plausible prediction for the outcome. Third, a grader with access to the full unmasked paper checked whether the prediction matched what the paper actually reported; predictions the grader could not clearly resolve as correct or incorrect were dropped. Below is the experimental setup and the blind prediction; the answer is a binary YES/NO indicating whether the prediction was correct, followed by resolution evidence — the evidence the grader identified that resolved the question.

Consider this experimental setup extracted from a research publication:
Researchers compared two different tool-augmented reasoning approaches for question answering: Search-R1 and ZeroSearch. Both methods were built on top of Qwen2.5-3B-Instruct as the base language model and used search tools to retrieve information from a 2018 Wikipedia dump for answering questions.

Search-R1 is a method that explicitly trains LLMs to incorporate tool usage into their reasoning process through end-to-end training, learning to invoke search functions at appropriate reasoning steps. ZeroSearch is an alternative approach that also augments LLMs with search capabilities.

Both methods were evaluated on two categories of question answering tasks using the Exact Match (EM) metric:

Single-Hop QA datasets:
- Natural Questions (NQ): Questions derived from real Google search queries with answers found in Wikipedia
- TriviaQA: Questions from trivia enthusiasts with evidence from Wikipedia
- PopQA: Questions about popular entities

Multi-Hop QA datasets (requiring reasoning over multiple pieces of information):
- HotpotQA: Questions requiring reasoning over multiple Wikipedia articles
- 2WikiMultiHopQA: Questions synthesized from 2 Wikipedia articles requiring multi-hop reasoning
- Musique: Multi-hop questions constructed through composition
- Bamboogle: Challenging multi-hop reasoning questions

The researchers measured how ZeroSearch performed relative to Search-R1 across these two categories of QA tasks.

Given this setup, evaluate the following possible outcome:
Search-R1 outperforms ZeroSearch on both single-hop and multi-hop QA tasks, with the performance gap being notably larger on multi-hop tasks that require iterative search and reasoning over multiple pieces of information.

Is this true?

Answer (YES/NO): NO